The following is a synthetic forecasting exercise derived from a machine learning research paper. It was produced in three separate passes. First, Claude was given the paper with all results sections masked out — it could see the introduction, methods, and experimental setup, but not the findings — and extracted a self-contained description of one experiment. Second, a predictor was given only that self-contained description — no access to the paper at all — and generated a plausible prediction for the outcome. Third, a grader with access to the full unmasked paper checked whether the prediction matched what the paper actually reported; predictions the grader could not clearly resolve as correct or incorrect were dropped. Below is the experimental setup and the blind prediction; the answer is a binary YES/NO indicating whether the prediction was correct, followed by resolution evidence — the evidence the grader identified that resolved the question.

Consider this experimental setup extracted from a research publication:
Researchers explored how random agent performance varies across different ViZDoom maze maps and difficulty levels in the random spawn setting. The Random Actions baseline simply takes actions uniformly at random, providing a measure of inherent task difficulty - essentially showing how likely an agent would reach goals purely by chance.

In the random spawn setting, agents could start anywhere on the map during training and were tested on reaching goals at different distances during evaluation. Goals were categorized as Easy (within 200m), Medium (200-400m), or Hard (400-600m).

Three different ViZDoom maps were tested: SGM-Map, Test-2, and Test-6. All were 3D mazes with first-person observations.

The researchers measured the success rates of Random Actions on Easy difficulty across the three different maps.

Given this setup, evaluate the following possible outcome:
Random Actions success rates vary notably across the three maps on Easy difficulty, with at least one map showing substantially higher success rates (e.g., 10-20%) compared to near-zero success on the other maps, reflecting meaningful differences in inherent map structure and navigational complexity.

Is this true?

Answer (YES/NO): NO